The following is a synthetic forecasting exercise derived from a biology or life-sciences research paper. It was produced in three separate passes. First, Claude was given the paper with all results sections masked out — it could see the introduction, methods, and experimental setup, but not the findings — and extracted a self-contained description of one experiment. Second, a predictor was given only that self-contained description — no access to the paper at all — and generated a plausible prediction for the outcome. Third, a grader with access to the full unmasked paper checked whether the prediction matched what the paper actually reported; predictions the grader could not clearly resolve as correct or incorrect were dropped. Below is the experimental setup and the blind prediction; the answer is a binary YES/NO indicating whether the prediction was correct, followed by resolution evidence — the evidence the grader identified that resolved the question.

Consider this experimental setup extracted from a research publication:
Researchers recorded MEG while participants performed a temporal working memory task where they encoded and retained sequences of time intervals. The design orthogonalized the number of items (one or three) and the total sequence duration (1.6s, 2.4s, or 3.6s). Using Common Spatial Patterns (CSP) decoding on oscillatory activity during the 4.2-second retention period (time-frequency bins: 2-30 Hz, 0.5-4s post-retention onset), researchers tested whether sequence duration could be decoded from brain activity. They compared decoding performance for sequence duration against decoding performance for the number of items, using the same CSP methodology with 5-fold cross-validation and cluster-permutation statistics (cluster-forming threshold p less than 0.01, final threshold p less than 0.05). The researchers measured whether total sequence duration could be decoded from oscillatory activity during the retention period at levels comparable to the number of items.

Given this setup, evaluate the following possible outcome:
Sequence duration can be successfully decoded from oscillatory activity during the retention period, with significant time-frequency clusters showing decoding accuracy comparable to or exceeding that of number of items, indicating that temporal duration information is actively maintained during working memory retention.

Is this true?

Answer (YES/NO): NO